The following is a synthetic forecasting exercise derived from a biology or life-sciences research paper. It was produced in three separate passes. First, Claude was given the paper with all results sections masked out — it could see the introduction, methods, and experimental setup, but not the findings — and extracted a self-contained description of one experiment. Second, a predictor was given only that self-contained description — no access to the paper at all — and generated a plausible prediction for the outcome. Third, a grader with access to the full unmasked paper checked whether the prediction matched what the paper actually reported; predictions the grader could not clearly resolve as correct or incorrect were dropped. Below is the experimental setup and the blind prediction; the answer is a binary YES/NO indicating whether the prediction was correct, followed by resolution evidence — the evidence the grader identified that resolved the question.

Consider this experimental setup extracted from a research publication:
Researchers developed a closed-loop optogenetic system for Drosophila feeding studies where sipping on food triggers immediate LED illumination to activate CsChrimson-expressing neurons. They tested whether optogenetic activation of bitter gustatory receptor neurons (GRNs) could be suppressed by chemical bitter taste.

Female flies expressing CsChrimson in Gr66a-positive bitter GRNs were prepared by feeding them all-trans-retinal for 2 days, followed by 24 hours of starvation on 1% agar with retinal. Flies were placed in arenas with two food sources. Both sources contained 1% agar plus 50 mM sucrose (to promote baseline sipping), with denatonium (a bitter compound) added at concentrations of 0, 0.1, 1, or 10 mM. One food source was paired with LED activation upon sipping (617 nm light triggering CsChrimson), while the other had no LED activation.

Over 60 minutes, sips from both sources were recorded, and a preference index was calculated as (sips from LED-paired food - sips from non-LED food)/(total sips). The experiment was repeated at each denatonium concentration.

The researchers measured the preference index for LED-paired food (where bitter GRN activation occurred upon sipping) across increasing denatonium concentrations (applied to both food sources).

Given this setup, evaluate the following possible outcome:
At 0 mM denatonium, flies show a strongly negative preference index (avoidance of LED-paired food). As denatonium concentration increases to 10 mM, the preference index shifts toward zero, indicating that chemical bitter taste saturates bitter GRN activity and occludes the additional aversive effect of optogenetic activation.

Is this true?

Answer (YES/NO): YES